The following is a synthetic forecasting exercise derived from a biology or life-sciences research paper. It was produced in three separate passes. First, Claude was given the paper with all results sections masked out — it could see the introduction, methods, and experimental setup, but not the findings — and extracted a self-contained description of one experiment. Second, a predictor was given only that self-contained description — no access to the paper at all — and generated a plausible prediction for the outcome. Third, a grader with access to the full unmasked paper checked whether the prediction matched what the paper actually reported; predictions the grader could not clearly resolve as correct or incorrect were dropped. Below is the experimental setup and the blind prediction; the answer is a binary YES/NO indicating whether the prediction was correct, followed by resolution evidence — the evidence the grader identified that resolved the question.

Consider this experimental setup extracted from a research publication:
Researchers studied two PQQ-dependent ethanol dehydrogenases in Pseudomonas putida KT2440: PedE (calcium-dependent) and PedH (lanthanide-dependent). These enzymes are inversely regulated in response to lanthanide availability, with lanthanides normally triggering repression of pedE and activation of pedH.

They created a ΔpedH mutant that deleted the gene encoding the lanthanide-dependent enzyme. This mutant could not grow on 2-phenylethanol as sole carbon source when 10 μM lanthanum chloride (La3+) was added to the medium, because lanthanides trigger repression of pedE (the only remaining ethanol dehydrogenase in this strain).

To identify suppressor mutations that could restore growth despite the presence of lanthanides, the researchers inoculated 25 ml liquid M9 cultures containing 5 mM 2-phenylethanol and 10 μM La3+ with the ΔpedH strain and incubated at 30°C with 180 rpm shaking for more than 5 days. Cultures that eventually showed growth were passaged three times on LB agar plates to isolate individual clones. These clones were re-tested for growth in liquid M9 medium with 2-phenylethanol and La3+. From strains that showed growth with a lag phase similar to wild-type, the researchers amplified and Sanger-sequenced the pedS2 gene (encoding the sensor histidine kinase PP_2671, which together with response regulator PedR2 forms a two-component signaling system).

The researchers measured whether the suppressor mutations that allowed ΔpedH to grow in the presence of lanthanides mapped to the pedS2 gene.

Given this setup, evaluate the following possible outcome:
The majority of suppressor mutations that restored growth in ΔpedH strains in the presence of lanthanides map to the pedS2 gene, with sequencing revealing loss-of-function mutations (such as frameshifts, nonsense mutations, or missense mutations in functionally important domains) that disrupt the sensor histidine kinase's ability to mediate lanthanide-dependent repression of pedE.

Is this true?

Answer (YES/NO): YES